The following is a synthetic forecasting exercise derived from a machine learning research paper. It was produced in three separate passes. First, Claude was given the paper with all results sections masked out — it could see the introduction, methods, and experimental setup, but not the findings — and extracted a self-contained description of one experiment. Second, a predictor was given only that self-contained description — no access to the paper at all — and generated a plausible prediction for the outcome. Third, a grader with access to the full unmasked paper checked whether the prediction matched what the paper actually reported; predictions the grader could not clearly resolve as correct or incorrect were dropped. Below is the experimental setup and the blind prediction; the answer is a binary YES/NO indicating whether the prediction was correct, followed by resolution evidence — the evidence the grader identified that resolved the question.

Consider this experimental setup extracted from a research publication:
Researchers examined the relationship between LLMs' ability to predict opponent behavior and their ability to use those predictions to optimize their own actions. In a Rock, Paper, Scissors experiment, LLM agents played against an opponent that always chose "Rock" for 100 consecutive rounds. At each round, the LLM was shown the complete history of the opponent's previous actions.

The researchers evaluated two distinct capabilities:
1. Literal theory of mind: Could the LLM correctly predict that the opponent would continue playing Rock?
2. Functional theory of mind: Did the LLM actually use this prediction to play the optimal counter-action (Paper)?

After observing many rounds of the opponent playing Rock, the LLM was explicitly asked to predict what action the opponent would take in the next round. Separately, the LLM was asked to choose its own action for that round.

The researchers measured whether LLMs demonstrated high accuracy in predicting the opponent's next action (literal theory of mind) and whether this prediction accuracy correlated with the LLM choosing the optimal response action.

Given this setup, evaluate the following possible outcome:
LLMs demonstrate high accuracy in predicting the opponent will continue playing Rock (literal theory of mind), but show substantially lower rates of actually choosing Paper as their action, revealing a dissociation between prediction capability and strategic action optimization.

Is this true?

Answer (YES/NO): YES